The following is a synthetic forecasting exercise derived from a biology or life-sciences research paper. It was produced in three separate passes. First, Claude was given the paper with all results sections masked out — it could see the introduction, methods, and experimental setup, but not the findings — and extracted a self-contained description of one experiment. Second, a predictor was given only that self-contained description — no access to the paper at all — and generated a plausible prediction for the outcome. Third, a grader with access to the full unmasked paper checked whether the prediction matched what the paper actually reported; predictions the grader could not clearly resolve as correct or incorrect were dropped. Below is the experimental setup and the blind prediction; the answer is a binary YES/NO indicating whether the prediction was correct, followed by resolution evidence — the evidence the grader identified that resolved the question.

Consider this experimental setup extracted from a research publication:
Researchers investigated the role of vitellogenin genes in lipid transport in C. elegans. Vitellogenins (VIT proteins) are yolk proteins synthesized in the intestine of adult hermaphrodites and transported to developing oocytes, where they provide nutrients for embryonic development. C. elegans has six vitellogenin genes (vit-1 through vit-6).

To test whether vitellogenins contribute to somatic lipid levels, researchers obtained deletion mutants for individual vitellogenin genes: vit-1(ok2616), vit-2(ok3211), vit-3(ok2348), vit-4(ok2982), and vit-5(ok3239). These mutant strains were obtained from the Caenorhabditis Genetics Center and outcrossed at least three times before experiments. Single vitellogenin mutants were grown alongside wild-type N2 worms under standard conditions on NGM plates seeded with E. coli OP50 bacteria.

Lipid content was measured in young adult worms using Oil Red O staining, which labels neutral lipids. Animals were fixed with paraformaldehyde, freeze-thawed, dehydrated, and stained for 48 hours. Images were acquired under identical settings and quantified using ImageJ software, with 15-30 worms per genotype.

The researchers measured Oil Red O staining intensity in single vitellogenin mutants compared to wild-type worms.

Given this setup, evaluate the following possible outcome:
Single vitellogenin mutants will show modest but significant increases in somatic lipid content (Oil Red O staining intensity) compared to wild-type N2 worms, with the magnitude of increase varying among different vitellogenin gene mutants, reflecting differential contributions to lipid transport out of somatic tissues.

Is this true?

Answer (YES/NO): YES